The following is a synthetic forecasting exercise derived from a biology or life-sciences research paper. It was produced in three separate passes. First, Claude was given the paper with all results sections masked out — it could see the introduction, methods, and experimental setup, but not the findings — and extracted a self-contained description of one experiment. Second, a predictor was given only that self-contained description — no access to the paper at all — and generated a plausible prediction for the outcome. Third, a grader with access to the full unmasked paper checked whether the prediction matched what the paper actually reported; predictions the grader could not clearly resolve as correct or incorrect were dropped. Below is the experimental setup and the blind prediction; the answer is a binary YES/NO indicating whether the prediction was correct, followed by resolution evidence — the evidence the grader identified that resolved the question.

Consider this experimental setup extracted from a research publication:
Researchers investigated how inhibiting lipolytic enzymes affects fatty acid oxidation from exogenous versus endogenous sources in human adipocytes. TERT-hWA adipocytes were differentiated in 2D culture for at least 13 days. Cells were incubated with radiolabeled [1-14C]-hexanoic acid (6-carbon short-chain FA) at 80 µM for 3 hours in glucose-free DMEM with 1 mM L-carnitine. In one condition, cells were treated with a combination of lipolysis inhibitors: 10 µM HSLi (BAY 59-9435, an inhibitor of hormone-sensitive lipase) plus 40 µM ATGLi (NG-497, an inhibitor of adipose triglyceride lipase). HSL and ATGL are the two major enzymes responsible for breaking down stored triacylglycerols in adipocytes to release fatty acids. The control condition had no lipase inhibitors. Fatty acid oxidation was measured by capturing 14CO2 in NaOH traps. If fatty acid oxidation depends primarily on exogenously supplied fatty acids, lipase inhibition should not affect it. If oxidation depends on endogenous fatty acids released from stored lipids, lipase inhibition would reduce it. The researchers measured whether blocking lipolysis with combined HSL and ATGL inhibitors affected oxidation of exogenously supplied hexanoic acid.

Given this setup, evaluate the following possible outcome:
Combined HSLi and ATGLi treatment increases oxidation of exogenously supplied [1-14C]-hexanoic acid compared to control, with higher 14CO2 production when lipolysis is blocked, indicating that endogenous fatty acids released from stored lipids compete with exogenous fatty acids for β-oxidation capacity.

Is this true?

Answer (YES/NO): NO